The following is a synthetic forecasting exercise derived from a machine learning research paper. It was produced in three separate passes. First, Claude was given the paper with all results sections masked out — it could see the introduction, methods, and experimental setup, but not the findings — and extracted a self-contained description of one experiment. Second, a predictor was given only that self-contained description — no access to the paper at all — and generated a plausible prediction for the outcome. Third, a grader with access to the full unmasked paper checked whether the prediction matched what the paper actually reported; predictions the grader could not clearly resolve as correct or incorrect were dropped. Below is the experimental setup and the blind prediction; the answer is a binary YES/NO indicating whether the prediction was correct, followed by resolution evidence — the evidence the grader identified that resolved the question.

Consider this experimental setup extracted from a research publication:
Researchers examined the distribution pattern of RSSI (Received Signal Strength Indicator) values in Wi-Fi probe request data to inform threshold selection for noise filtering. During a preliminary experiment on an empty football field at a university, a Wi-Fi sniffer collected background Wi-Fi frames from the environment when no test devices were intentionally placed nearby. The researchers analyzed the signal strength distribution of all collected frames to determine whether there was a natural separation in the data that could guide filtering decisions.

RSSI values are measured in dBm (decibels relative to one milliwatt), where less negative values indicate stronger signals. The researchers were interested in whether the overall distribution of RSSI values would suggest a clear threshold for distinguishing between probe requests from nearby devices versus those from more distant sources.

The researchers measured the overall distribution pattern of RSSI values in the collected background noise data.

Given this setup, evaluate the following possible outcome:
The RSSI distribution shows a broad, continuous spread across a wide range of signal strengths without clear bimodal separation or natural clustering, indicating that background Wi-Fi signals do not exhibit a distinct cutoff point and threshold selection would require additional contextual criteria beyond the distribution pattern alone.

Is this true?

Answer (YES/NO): NO